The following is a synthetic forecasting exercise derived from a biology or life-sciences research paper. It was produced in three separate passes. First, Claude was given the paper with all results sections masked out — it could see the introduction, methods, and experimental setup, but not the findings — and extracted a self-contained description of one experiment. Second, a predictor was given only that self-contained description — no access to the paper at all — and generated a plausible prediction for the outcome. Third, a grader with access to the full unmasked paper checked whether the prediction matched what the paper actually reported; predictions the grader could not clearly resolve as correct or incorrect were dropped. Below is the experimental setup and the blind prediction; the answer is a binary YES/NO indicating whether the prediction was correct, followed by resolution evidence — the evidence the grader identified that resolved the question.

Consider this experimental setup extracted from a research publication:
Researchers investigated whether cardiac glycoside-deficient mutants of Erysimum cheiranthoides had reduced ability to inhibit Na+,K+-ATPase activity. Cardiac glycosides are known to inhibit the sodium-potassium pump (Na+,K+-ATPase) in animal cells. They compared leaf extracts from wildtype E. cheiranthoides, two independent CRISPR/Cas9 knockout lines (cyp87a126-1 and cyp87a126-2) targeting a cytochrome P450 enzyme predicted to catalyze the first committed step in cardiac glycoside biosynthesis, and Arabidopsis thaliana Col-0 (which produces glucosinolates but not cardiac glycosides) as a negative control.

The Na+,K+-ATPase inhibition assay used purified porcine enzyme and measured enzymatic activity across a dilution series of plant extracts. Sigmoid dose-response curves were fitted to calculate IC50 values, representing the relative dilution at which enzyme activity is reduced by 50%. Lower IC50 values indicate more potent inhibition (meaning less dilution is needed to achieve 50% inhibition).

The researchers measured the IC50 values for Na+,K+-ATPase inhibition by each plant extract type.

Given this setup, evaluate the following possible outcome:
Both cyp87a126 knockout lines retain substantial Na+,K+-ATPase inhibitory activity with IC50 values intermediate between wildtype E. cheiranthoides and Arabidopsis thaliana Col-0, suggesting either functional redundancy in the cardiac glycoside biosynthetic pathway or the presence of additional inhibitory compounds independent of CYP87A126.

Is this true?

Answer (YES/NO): NO